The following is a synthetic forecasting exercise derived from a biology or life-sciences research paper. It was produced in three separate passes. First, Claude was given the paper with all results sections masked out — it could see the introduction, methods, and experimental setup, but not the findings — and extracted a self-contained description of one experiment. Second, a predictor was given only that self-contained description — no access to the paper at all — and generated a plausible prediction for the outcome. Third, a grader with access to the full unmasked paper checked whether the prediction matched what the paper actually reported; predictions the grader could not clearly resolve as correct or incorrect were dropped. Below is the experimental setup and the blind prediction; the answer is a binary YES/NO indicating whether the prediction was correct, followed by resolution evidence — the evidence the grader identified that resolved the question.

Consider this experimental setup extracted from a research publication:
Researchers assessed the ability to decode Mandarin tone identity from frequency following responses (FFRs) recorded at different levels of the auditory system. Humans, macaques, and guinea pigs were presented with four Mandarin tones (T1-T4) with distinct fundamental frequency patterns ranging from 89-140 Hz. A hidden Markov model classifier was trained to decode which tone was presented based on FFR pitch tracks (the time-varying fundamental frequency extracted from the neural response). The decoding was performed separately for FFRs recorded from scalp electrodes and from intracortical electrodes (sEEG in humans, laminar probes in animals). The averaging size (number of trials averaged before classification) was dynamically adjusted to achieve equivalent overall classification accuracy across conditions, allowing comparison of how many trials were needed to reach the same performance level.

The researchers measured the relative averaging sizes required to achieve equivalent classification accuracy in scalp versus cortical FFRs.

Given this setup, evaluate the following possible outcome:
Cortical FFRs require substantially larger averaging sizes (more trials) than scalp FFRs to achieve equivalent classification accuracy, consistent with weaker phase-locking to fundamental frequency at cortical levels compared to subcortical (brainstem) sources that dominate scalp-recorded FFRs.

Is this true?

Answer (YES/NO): NO